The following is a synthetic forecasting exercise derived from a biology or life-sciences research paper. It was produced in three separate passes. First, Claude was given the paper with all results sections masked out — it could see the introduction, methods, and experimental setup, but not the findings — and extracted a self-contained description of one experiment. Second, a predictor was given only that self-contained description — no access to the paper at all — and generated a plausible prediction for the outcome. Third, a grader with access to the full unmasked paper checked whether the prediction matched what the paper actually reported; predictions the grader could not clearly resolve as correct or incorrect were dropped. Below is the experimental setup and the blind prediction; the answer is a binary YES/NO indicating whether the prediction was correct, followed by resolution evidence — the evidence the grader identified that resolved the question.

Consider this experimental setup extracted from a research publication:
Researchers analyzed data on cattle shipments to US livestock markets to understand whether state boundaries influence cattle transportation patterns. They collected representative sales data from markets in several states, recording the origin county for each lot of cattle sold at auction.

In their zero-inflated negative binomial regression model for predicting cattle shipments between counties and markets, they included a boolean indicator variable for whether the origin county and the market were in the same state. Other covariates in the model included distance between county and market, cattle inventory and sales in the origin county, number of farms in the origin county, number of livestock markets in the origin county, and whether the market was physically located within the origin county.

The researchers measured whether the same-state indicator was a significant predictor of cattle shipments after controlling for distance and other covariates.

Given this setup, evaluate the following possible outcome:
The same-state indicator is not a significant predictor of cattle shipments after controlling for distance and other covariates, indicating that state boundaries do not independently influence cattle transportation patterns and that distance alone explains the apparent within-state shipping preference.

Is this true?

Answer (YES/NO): NO